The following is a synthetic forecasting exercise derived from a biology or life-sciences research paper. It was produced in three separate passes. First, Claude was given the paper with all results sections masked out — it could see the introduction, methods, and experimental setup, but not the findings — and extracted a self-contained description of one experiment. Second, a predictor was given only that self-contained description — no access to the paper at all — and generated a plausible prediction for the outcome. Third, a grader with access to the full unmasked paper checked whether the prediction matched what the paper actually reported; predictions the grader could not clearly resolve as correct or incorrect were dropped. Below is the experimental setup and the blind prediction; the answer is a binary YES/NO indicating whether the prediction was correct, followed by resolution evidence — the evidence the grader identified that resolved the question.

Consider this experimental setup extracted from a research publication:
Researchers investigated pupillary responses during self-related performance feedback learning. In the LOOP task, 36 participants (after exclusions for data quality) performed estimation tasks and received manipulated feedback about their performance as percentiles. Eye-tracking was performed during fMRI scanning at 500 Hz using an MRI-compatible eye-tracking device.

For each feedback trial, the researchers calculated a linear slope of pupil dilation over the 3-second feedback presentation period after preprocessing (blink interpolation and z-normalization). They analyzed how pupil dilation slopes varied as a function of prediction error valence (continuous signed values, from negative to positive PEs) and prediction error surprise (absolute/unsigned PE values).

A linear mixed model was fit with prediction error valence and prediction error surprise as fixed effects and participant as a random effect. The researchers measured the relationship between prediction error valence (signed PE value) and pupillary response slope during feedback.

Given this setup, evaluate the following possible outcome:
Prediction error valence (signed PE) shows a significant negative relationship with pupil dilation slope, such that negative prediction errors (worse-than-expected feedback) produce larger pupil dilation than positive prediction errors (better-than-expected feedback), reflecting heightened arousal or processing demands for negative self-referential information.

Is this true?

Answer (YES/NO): YES